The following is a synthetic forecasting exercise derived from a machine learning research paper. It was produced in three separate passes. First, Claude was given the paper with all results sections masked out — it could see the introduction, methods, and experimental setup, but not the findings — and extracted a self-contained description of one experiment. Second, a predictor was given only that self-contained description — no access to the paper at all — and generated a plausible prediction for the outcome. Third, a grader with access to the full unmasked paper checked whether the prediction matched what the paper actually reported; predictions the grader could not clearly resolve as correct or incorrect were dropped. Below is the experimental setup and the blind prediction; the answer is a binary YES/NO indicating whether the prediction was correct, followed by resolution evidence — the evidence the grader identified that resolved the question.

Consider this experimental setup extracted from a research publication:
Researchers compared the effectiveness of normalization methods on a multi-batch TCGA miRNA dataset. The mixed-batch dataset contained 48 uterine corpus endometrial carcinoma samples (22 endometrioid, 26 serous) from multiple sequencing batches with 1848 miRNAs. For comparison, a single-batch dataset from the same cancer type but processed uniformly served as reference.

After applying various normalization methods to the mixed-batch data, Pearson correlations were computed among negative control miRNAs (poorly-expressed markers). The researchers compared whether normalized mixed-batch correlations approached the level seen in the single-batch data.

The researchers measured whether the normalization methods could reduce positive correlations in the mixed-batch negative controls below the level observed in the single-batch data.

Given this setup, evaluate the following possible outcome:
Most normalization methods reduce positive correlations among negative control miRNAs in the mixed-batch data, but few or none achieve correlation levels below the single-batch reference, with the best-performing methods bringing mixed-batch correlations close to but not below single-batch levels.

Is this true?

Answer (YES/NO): NO